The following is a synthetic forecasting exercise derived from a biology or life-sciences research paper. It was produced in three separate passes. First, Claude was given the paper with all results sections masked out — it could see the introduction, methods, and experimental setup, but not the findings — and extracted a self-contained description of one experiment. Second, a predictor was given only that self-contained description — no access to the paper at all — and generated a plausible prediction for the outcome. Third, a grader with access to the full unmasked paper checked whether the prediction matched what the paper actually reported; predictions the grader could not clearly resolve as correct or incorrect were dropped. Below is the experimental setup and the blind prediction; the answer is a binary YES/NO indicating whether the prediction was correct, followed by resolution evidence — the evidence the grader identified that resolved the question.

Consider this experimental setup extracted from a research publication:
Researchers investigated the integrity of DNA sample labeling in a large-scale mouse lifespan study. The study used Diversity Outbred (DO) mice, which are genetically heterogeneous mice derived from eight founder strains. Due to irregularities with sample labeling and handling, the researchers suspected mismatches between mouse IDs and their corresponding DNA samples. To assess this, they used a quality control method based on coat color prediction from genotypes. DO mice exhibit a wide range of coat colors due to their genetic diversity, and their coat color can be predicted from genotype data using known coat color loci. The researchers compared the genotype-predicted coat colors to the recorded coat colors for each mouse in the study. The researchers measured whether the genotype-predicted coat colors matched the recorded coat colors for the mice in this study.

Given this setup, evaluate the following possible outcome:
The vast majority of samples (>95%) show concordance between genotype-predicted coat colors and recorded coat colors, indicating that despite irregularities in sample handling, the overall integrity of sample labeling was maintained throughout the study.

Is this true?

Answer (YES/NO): NO